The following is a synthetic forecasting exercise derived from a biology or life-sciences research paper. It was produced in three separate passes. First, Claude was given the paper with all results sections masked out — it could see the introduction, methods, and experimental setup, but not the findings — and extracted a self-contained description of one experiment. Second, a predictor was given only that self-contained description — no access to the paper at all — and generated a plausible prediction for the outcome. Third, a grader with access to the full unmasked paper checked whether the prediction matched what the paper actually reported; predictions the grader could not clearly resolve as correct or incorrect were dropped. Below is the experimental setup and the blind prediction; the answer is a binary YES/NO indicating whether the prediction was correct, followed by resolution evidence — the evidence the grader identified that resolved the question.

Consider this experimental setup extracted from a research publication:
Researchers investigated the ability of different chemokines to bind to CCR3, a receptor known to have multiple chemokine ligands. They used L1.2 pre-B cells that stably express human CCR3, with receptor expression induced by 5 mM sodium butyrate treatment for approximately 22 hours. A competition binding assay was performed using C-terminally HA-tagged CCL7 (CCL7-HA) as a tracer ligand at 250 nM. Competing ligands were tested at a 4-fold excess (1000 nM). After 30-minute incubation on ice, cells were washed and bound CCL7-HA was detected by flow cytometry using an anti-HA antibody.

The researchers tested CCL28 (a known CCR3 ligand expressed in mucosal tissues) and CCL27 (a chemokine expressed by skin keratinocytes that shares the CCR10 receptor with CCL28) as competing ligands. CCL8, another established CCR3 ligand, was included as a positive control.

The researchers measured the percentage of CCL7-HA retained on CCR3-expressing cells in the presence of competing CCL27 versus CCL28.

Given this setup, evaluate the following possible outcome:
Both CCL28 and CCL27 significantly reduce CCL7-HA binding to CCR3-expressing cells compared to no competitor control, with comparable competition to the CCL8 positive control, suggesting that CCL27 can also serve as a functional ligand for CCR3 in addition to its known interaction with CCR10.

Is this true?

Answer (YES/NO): NO